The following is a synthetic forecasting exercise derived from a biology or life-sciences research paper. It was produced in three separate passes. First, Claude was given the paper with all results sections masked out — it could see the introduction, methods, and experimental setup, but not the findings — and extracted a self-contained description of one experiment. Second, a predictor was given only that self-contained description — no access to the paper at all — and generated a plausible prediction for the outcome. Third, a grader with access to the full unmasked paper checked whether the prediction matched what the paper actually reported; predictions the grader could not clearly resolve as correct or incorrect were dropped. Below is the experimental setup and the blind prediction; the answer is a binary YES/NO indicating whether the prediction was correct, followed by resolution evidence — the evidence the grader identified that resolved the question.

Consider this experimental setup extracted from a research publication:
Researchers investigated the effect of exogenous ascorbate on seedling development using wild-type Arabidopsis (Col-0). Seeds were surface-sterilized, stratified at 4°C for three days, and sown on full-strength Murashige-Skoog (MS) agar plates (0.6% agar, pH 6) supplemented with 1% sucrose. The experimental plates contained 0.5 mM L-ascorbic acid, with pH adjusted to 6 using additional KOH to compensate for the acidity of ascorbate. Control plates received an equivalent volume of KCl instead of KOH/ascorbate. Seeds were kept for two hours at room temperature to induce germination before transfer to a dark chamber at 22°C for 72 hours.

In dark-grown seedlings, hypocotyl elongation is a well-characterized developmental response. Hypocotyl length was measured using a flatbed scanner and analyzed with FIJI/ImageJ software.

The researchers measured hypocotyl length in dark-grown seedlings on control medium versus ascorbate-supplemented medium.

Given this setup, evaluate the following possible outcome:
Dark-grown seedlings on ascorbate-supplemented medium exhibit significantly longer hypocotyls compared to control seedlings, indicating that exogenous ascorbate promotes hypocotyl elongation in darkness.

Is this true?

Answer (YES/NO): NO